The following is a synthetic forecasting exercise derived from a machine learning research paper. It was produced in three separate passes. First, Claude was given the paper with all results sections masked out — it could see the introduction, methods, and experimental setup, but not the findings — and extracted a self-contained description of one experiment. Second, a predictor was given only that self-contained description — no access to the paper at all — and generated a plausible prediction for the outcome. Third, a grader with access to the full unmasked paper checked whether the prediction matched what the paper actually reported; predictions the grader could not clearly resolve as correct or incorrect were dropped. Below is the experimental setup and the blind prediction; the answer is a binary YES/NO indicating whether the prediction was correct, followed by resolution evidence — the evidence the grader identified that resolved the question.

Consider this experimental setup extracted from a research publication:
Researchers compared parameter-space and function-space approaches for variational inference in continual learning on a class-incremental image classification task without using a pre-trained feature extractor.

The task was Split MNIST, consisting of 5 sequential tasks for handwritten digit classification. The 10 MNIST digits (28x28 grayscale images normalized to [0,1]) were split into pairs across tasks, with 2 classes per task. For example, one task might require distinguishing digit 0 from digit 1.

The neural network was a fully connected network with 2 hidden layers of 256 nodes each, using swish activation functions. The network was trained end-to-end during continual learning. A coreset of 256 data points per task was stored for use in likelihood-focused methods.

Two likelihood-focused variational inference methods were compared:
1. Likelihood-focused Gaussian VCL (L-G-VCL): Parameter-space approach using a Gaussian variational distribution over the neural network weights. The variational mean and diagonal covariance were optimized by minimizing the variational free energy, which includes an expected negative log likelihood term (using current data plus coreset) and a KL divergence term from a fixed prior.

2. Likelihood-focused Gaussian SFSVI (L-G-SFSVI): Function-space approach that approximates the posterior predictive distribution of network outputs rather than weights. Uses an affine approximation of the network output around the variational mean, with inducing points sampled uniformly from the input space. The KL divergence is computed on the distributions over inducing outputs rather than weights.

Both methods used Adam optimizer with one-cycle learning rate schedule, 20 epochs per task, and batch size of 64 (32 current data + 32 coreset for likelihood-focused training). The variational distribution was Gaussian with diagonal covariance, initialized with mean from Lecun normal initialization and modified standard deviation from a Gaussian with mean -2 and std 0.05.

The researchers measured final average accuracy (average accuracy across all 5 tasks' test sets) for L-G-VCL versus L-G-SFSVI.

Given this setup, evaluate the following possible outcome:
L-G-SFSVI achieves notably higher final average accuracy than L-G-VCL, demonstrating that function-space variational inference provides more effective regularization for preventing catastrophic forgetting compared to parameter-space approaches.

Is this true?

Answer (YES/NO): YES